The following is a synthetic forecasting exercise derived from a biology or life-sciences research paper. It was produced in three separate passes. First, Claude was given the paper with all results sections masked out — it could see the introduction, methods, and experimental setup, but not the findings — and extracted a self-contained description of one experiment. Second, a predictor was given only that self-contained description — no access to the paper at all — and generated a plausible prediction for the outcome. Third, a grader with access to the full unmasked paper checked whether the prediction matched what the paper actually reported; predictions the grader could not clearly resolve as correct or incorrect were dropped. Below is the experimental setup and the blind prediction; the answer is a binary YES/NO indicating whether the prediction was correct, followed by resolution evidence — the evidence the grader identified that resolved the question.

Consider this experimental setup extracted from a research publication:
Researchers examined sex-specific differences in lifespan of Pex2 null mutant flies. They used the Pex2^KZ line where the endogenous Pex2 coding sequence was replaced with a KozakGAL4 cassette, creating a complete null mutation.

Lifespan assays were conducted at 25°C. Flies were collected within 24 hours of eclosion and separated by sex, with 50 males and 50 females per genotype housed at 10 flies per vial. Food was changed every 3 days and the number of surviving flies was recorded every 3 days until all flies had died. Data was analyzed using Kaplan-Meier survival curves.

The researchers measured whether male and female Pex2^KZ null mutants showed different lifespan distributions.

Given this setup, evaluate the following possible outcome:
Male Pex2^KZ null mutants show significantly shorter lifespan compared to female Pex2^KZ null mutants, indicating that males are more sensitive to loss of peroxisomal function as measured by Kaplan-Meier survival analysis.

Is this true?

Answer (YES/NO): YES